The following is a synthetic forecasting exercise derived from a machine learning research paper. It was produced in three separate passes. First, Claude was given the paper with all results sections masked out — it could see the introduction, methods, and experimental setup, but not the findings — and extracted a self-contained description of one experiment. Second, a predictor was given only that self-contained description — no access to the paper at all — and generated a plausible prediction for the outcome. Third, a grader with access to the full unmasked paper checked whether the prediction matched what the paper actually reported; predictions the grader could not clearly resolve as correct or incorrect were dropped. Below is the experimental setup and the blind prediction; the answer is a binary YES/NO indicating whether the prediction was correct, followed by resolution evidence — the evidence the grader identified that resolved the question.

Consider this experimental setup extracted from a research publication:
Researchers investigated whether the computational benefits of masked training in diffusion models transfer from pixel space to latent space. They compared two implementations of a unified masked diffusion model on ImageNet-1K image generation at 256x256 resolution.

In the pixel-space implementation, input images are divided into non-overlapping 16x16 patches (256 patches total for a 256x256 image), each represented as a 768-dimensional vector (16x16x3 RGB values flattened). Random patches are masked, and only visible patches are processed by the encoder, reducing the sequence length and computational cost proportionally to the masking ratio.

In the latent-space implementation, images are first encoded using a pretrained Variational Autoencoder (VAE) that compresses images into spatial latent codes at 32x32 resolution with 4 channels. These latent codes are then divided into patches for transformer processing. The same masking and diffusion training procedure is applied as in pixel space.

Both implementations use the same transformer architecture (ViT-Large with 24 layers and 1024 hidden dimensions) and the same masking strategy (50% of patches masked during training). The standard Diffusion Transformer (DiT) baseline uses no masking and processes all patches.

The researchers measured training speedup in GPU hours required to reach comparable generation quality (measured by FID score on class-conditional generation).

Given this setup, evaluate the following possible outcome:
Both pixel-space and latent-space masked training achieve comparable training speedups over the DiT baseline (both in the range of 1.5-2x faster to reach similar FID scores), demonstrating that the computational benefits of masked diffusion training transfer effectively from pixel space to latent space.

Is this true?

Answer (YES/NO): NO